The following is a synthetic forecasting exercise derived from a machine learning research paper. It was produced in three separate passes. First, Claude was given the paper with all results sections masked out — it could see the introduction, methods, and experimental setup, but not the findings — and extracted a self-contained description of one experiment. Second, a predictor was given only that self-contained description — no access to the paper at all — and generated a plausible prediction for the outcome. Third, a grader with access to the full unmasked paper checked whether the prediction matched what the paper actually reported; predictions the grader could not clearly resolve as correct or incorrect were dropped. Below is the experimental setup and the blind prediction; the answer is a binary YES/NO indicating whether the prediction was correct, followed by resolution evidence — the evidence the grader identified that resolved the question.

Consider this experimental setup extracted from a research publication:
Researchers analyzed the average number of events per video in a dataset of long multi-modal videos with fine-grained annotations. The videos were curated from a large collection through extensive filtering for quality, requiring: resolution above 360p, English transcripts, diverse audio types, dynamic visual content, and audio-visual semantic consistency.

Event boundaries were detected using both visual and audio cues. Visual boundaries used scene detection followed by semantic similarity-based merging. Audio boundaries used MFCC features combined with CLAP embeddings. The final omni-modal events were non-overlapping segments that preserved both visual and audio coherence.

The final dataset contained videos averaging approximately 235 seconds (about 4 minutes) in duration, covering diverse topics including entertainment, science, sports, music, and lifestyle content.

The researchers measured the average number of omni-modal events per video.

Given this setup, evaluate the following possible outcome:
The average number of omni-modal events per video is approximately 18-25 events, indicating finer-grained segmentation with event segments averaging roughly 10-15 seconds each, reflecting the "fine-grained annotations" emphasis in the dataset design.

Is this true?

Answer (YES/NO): NO